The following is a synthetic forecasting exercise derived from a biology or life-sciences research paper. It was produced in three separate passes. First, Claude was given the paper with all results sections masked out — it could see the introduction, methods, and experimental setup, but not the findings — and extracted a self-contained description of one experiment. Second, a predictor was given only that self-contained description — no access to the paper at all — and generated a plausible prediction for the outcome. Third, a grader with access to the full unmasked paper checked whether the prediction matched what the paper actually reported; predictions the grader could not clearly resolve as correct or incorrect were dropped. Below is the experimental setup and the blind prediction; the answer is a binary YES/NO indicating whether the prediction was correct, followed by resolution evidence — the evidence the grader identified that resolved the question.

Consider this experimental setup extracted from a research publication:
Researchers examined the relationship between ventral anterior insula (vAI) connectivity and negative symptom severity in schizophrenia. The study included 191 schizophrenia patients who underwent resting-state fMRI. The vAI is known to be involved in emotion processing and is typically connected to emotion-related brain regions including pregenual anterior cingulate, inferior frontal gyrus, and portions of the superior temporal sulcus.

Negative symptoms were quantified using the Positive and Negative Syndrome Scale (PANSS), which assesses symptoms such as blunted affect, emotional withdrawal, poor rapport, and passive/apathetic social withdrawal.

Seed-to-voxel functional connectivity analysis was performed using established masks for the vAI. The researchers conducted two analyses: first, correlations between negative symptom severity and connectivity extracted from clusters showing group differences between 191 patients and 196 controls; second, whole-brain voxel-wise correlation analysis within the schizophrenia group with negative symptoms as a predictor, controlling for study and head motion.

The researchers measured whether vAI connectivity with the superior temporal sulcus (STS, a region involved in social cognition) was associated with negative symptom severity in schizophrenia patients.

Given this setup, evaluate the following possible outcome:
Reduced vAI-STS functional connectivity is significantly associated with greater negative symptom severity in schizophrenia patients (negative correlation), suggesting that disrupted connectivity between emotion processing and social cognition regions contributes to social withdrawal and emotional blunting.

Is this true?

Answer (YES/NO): NO